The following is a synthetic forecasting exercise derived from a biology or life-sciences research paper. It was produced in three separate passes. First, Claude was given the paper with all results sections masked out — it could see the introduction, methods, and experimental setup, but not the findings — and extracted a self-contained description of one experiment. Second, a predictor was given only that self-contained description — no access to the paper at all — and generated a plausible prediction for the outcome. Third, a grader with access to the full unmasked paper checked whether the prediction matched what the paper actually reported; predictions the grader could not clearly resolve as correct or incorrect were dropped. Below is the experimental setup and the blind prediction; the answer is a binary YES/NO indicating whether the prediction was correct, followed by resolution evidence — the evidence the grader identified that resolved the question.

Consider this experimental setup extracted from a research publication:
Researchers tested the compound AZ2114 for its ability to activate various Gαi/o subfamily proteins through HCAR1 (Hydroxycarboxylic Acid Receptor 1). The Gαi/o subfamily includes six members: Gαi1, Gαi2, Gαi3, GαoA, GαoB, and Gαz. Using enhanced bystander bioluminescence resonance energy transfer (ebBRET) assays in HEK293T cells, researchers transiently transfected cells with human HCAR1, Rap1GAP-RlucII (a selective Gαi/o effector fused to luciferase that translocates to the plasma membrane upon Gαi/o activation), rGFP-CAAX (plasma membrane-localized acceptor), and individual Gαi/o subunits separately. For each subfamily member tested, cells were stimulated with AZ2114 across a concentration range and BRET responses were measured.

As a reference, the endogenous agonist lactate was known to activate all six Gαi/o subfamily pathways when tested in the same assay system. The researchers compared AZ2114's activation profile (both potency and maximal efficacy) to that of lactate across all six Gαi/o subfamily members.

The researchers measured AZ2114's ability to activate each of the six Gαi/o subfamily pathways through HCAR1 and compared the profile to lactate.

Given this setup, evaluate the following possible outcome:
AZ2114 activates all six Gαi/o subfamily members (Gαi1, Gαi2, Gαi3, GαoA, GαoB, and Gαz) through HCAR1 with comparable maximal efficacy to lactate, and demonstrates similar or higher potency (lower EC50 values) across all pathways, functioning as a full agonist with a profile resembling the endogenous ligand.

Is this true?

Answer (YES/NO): NO